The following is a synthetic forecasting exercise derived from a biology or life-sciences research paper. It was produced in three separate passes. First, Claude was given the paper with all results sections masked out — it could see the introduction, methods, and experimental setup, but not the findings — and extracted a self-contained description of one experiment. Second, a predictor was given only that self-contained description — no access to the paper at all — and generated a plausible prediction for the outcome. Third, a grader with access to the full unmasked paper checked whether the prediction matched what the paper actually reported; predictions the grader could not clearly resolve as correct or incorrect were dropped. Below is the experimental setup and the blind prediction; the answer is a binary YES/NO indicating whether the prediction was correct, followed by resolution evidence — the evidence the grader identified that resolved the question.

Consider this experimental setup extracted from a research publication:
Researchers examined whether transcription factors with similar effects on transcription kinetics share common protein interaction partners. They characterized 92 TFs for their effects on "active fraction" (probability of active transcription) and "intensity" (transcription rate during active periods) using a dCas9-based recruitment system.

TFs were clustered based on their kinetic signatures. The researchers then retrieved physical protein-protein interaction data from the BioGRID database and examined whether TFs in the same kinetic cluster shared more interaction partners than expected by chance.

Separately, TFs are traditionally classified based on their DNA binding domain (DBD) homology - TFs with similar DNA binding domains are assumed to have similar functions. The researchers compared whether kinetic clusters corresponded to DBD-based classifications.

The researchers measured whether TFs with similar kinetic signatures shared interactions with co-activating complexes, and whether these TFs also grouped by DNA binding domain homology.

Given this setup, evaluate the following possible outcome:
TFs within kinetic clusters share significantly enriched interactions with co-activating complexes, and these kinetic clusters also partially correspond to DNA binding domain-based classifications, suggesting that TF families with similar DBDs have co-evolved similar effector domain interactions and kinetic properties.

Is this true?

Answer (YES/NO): NO